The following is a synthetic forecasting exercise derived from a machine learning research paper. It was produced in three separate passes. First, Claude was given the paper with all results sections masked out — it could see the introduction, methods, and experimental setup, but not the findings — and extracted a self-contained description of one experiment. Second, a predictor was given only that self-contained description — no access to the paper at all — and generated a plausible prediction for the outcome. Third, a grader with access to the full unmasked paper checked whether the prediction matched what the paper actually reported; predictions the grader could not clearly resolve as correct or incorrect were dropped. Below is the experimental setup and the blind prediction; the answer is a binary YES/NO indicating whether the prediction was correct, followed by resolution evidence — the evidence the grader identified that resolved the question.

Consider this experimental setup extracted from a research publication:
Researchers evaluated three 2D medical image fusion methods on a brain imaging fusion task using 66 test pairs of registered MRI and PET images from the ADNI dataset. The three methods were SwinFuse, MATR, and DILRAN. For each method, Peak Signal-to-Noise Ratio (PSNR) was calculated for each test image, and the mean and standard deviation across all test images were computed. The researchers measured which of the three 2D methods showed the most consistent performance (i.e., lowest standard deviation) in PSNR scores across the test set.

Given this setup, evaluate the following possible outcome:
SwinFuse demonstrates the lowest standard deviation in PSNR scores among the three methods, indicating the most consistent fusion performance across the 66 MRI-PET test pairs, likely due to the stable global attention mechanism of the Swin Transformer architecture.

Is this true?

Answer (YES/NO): NO